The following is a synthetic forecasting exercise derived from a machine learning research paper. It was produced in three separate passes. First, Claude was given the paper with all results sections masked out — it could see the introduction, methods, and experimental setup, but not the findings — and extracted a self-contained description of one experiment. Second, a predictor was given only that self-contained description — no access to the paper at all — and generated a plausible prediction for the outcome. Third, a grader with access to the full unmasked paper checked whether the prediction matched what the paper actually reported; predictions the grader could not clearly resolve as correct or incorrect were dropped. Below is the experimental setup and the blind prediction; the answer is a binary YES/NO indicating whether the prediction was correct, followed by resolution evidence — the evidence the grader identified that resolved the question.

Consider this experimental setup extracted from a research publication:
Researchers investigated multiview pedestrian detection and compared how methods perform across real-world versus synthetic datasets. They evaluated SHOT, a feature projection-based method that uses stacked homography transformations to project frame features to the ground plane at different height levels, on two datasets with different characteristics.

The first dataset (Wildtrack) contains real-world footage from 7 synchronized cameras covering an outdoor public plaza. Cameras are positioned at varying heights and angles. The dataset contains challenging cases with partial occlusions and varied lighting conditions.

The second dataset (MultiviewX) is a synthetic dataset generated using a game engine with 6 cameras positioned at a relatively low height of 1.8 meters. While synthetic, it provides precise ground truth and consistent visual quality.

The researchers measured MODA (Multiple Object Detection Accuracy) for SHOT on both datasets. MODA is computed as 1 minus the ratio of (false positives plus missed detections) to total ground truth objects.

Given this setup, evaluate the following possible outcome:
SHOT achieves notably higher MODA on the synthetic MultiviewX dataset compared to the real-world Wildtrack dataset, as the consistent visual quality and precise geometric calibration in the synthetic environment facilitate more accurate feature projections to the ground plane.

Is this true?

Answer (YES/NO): NO